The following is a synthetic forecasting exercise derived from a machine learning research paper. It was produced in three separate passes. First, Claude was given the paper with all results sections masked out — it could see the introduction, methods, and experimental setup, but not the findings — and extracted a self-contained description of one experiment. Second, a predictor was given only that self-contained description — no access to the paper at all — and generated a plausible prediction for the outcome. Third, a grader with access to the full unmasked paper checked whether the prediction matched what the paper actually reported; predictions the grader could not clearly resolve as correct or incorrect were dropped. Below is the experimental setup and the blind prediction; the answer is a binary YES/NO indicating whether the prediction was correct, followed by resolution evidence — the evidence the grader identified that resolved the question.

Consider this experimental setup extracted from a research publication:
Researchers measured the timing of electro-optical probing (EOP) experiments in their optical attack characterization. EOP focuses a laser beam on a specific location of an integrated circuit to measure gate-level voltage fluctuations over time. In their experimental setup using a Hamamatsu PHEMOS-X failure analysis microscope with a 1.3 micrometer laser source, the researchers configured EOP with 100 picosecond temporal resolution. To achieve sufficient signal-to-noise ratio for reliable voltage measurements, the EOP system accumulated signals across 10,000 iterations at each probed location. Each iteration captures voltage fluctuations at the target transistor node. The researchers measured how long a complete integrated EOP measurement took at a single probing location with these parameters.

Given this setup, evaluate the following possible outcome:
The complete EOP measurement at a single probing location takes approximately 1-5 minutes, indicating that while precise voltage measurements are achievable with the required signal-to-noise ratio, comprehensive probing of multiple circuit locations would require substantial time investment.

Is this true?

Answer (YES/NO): NO